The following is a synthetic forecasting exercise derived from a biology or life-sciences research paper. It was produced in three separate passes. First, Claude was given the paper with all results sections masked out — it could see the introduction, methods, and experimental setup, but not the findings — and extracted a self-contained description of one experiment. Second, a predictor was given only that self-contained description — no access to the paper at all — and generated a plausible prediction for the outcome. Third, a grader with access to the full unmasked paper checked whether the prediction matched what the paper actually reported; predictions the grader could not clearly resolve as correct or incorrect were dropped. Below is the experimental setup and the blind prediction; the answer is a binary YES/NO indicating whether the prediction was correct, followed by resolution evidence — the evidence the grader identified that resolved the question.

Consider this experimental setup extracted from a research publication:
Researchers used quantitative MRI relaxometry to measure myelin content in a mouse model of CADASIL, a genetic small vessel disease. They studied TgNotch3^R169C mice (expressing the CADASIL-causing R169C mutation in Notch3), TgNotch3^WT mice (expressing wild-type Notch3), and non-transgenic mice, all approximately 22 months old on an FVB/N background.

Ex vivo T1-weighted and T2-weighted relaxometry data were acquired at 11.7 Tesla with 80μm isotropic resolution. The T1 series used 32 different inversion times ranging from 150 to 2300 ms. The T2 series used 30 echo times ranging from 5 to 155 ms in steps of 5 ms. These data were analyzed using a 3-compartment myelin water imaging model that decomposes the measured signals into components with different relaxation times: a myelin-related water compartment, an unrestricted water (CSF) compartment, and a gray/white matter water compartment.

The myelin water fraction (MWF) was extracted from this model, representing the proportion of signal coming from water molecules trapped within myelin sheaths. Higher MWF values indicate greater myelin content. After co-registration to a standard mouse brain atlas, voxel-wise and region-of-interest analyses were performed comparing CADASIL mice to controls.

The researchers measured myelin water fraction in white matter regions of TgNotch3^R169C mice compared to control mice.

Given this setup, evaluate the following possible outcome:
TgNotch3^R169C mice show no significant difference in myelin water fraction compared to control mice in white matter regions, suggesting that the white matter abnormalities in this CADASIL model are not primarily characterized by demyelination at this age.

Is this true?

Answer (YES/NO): NO